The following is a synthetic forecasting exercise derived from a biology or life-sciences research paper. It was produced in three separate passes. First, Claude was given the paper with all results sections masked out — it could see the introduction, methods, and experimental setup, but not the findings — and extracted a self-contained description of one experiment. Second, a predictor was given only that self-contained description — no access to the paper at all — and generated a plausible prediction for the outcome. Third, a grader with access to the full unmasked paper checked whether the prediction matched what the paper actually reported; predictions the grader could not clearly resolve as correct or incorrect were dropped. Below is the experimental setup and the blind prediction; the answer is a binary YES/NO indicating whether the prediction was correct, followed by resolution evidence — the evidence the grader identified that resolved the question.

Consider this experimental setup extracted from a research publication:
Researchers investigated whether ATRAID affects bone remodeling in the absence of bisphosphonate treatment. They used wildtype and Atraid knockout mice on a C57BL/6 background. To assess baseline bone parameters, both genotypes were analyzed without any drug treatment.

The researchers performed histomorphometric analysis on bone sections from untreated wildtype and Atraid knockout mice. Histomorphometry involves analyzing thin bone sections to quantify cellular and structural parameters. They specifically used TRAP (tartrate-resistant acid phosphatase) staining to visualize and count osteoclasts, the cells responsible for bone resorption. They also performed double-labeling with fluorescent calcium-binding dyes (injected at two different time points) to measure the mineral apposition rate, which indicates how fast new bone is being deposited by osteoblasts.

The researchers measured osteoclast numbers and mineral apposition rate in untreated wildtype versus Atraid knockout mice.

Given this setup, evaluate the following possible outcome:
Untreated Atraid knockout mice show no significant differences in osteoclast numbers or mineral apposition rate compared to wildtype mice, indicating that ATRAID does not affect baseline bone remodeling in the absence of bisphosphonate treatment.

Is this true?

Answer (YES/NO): NO